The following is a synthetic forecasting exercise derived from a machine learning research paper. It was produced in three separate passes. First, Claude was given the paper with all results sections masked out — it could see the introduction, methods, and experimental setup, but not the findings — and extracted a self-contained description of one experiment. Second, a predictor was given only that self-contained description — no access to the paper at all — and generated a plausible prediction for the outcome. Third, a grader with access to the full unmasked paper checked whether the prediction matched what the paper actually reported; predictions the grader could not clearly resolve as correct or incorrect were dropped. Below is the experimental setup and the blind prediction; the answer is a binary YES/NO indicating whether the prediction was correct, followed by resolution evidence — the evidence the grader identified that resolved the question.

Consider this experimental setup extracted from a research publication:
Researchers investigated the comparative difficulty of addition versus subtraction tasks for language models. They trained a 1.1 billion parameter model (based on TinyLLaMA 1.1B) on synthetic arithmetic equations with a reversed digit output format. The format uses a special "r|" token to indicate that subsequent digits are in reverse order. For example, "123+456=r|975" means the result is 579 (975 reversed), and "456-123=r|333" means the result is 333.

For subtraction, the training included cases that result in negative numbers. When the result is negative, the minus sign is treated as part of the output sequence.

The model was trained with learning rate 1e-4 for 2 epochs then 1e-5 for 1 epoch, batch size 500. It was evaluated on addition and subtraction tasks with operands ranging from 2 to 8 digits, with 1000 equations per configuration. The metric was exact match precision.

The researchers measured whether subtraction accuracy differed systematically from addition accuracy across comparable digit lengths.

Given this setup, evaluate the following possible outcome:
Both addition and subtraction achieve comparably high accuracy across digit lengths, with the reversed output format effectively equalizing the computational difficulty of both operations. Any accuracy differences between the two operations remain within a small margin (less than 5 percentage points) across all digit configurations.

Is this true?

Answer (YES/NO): YES